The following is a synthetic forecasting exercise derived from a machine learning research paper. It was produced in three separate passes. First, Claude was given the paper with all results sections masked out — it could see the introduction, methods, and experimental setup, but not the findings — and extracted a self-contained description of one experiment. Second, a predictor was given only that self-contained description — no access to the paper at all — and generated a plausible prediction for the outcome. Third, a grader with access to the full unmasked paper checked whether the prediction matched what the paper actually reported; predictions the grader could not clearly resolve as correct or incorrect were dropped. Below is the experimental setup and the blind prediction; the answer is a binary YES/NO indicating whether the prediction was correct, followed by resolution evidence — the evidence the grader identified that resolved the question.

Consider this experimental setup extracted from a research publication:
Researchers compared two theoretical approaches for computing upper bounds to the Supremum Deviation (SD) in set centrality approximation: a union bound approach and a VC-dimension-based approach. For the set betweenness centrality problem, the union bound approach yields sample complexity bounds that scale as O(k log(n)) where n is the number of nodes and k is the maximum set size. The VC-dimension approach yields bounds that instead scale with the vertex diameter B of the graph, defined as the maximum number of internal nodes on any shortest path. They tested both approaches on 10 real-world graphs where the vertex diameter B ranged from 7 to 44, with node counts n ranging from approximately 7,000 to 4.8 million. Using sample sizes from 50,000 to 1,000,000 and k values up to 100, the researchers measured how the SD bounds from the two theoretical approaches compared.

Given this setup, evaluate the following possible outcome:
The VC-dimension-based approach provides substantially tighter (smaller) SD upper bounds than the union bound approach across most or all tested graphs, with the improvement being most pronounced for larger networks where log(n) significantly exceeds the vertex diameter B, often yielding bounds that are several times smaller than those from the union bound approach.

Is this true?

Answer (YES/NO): NO